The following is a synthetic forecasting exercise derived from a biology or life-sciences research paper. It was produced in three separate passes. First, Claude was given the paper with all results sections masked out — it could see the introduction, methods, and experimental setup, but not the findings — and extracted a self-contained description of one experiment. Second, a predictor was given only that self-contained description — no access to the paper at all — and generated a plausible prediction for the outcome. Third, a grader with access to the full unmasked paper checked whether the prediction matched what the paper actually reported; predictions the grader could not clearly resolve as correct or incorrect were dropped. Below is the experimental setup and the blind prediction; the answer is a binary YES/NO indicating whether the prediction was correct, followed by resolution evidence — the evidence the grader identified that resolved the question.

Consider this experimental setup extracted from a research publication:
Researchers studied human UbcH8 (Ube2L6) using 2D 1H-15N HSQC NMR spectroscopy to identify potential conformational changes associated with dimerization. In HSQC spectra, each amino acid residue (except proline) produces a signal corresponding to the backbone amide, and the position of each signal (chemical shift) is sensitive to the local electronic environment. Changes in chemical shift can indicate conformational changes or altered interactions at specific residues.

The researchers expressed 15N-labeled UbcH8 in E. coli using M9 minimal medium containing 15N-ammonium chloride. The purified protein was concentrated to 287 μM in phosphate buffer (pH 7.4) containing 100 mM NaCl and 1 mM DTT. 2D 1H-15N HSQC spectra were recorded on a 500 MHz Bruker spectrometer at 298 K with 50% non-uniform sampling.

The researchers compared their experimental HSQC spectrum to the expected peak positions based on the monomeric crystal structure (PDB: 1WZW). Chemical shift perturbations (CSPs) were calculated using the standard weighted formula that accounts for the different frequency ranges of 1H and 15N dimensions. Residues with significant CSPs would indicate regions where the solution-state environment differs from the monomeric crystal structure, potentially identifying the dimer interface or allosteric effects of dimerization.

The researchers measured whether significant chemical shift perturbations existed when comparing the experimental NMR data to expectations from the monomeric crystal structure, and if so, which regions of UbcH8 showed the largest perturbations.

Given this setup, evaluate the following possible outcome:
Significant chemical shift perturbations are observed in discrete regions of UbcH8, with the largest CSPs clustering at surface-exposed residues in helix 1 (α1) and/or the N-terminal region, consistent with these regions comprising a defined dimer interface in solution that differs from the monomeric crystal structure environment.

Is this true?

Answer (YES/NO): NO